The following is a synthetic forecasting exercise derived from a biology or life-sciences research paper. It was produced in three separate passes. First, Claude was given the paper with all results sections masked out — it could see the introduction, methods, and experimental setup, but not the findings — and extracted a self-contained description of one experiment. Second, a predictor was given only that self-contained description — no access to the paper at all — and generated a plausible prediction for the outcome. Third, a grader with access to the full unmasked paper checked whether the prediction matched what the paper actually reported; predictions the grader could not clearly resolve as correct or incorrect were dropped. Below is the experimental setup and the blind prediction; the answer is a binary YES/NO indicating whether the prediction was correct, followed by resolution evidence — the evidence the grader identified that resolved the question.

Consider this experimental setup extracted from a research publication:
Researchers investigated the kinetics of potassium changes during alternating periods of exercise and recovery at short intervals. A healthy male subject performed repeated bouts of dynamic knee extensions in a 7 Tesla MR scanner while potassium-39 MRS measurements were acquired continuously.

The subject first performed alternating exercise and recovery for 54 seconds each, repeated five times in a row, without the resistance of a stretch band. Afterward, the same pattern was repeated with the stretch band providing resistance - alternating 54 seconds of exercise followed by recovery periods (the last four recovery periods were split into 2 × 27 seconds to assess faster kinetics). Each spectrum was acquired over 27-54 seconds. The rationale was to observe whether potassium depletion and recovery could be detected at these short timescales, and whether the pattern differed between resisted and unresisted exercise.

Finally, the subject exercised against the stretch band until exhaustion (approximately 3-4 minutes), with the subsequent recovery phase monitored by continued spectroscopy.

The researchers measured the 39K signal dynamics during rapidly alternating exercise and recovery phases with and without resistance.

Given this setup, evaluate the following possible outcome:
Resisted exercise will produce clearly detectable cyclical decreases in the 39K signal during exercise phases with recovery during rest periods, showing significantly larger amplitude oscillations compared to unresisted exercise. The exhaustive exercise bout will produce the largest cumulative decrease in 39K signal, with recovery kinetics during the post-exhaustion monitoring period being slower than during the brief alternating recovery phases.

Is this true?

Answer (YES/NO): NO